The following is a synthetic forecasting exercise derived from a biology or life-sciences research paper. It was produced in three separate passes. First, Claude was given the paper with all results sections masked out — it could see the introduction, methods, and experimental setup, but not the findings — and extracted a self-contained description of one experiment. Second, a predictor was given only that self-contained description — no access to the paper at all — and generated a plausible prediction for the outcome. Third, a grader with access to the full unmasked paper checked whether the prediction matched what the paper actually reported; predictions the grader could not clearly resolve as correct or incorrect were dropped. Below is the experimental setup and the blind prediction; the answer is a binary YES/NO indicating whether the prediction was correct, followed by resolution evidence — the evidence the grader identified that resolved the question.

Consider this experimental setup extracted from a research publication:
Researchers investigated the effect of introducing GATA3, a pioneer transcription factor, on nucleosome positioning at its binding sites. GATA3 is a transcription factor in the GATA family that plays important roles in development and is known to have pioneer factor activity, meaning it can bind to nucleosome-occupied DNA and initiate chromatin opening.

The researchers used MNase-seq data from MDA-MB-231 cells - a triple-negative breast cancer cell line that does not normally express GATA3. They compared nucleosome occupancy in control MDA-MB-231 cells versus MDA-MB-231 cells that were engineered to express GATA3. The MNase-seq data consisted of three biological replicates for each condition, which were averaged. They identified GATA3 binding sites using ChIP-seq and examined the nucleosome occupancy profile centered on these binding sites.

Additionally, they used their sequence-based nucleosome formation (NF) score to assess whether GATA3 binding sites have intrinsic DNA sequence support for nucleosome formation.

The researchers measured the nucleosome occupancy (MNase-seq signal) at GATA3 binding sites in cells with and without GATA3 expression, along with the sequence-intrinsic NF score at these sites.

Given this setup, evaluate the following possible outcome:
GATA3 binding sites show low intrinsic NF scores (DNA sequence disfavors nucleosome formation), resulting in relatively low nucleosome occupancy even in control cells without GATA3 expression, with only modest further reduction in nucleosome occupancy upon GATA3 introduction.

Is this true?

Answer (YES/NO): NO